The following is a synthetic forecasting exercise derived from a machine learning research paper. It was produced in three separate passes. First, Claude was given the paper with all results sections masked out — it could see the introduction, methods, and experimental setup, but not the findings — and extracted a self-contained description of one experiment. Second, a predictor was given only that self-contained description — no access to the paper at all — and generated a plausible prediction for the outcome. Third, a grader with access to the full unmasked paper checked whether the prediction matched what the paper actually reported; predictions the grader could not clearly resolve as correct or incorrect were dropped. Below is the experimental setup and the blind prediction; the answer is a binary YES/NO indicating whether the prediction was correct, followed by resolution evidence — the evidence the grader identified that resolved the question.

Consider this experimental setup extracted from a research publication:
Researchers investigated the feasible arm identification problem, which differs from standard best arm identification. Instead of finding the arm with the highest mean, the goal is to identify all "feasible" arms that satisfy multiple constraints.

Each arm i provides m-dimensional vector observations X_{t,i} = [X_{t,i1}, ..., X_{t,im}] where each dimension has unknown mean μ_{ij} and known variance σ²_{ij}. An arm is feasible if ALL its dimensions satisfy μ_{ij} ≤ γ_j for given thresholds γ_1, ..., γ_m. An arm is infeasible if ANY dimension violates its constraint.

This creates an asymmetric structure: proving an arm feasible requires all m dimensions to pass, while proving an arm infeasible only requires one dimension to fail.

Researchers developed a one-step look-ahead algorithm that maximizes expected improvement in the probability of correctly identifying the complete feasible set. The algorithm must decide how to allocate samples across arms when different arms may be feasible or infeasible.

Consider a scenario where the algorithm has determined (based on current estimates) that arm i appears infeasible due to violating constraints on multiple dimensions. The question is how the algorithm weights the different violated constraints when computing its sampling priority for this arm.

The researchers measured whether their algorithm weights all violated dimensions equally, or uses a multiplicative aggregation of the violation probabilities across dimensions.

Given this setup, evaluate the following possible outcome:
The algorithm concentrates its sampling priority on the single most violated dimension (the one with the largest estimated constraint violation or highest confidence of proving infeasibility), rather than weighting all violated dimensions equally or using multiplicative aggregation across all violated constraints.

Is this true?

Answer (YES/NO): NO